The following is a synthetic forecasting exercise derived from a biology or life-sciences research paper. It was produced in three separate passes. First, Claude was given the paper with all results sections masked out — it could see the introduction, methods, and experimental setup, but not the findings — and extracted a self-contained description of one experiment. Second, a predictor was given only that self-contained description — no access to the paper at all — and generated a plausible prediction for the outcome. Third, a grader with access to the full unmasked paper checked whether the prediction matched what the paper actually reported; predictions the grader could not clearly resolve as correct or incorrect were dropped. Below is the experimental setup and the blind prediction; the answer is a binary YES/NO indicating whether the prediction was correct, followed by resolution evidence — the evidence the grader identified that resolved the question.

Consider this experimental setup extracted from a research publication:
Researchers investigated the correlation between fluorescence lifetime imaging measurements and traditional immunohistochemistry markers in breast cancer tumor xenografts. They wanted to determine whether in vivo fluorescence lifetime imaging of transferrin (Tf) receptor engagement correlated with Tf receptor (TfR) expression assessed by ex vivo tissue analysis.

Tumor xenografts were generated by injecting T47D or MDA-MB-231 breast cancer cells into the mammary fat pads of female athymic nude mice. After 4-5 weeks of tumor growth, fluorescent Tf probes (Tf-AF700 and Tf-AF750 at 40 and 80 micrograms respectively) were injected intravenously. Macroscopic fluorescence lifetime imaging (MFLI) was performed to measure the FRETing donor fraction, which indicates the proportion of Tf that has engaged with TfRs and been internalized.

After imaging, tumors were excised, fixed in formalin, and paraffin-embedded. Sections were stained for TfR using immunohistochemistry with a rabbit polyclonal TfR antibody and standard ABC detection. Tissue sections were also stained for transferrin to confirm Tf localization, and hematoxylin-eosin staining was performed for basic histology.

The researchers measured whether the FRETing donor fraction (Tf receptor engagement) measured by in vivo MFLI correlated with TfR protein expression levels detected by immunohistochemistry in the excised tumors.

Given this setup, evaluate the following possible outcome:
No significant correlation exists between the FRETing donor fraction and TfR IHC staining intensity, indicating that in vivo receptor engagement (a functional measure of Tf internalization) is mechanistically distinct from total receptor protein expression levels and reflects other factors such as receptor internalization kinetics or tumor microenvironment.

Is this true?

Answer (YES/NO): YES